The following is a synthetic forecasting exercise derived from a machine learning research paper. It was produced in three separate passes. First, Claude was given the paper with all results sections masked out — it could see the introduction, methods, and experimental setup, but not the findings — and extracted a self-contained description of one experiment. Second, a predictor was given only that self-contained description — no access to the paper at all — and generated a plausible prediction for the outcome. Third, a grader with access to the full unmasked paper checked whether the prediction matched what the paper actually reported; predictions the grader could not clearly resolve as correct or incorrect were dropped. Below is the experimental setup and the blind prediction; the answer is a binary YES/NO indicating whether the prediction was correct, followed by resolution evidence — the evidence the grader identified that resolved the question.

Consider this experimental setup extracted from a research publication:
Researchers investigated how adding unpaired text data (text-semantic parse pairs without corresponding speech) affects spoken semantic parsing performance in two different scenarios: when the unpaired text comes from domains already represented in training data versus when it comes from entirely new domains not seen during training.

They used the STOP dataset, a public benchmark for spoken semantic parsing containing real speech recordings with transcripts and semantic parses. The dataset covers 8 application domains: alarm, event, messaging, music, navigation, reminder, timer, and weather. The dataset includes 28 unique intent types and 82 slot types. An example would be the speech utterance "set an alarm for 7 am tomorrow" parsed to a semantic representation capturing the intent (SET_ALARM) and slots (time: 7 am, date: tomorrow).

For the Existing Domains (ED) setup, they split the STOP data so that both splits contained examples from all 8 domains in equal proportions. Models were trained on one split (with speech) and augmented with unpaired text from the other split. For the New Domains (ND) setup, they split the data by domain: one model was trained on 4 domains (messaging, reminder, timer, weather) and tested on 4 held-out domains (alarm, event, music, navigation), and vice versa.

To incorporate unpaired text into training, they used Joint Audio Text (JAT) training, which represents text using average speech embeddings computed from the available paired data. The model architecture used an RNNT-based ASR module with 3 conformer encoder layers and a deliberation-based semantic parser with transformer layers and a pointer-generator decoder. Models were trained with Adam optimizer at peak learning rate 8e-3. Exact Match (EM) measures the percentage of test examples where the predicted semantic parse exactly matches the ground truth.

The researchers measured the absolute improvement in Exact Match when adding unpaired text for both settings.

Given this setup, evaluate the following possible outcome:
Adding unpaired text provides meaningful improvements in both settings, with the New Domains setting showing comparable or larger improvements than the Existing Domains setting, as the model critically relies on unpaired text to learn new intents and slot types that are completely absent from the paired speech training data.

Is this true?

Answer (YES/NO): YES